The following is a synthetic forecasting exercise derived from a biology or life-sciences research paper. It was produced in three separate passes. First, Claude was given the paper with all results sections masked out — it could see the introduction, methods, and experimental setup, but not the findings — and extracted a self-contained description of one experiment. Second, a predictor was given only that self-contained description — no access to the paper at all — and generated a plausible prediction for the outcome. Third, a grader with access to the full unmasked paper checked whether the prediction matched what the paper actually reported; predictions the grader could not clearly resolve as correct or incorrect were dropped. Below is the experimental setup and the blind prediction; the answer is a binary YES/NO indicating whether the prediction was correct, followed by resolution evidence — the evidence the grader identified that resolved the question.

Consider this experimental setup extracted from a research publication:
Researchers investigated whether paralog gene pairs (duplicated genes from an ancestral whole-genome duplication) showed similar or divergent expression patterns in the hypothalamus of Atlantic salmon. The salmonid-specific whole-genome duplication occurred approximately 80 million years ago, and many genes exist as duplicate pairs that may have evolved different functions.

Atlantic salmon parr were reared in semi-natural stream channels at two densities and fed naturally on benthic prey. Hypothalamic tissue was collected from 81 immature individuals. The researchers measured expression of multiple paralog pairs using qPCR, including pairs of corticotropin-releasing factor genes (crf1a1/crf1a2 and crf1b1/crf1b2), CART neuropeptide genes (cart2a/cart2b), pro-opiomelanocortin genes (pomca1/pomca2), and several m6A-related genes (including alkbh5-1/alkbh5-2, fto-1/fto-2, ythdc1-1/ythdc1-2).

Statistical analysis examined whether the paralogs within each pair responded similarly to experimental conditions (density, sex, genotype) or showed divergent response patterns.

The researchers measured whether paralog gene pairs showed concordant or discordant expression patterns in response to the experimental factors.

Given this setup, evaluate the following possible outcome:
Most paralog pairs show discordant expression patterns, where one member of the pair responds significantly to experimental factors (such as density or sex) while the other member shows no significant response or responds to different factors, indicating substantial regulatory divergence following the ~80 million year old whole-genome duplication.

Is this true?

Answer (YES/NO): YES